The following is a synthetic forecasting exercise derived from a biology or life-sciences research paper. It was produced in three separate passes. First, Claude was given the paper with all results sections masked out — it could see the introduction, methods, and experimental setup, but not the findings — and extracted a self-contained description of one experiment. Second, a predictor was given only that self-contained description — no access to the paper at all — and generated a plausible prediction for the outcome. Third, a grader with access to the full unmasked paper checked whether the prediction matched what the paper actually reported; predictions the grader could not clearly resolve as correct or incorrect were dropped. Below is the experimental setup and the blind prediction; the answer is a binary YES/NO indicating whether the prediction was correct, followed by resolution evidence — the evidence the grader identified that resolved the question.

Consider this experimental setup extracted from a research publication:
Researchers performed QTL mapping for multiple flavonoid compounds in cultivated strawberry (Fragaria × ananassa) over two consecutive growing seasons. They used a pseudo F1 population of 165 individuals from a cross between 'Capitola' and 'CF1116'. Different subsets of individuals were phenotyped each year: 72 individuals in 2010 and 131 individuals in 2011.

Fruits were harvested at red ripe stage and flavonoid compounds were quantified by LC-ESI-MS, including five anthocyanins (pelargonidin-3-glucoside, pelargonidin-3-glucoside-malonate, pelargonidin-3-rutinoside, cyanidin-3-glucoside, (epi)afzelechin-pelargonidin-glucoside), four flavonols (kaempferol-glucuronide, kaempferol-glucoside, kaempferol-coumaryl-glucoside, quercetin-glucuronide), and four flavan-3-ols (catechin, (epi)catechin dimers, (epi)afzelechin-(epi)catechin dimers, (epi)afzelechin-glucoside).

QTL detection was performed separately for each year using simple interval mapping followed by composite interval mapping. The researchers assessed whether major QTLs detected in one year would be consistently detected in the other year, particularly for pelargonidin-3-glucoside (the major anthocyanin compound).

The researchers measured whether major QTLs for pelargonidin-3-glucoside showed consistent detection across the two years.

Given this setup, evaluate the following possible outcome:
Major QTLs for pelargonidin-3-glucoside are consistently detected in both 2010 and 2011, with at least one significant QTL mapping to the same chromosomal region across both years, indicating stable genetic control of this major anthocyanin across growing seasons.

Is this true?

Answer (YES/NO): YES